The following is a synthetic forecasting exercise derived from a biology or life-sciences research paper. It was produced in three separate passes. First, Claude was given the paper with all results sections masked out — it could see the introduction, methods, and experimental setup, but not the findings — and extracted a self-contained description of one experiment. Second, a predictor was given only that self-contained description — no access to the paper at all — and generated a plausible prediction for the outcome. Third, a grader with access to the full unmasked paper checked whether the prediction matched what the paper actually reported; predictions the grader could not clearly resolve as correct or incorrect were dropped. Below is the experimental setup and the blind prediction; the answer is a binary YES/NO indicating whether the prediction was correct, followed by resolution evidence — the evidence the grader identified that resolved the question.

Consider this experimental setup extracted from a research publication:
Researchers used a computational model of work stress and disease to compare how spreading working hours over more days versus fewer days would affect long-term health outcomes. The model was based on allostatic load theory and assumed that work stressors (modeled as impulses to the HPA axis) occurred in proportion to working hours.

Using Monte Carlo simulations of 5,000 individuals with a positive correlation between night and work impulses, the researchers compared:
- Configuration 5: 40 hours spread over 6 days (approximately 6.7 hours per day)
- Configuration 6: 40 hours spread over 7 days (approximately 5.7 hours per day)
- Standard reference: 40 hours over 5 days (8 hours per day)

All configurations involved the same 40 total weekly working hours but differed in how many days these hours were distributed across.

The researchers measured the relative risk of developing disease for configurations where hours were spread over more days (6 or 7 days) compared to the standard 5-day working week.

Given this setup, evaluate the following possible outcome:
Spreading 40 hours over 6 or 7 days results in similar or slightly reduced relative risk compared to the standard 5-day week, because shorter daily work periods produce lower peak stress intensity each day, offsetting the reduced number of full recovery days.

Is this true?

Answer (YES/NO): YES